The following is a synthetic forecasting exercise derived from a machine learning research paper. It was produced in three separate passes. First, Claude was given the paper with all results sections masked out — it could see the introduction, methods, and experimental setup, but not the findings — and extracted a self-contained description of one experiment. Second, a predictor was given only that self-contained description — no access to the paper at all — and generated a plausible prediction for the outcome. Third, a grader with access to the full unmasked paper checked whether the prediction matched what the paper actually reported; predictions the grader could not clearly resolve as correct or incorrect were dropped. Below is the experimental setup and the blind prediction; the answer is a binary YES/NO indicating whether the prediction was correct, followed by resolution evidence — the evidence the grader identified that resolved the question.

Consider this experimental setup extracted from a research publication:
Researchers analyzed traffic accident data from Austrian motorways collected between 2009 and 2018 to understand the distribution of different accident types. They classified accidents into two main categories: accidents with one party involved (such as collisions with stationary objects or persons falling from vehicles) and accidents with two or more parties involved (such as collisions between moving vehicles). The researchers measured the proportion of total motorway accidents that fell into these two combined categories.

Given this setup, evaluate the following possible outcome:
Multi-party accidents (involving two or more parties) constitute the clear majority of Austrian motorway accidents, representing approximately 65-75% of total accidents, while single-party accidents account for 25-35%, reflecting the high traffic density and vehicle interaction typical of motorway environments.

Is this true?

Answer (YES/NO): NO